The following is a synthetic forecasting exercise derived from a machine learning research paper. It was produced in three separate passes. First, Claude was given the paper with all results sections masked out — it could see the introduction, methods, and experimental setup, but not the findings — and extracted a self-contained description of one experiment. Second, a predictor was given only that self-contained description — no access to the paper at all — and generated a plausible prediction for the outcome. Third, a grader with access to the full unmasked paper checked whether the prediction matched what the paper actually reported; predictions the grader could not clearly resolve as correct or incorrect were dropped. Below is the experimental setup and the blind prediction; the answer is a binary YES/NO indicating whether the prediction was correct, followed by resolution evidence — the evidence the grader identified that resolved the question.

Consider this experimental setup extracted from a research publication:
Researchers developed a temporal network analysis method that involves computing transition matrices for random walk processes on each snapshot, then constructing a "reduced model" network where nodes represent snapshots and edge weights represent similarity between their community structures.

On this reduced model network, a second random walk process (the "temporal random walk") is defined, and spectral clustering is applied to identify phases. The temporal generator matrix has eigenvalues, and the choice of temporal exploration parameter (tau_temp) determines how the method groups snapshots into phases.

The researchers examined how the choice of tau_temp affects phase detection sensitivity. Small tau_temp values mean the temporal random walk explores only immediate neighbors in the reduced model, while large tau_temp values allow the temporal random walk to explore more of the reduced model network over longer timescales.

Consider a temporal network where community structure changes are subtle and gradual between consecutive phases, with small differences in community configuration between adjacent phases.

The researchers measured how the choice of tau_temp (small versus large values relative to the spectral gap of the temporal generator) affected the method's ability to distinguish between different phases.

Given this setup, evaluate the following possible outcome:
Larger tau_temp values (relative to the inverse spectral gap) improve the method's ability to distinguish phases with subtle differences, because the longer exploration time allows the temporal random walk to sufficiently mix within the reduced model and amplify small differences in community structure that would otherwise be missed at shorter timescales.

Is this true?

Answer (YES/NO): NO